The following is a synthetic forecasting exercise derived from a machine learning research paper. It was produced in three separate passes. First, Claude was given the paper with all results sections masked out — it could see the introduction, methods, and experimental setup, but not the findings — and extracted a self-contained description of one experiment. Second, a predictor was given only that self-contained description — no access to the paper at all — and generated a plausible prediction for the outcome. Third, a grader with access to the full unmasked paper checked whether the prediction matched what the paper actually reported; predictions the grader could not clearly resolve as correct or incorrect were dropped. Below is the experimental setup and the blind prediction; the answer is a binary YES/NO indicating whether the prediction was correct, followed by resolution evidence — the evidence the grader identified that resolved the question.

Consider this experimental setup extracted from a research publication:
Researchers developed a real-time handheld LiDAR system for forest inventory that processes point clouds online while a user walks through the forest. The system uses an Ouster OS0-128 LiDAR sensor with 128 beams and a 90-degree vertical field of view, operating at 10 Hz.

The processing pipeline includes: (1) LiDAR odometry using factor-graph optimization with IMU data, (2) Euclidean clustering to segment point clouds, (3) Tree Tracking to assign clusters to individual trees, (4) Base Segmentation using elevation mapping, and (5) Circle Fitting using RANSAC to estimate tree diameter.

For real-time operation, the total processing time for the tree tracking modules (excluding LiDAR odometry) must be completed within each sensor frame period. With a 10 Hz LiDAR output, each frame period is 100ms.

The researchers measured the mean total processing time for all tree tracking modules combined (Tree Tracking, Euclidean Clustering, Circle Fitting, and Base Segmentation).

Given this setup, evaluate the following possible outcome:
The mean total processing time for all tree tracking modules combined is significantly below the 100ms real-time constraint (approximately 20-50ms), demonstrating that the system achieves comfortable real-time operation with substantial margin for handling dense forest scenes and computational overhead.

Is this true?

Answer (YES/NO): NO